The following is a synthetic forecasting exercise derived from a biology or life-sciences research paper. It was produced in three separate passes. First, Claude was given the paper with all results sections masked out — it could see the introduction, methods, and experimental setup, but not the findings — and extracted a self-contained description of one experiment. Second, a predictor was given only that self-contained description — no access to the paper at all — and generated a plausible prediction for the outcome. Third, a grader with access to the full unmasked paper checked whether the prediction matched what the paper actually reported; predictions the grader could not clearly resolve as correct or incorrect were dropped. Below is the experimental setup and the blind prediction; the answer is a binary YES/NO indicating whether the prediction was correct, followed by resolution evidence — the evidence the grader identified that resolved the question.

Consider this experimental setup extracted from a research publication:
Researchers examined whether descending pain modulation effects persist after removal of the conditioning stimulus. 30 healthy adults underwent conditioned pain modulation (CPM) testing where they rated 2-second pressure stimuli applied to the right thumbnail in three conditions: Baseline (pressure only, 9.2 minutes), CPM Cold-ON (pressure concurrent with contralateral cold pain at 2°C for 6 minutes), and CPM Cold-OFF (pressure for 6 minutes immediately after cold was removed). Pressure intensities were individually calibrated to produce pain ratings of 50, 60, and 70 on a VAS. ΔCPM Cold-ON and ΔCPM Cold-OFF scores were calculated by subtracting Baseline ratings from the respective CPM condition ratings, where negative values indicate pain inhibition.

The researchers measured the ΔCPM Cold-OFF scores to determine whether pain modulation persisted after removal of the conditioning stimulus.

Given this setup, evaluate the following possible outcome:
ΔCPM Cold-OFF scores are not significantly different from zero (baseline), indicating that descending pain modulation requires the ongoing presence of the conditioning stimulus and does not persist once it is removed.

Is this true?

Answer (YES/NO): NO